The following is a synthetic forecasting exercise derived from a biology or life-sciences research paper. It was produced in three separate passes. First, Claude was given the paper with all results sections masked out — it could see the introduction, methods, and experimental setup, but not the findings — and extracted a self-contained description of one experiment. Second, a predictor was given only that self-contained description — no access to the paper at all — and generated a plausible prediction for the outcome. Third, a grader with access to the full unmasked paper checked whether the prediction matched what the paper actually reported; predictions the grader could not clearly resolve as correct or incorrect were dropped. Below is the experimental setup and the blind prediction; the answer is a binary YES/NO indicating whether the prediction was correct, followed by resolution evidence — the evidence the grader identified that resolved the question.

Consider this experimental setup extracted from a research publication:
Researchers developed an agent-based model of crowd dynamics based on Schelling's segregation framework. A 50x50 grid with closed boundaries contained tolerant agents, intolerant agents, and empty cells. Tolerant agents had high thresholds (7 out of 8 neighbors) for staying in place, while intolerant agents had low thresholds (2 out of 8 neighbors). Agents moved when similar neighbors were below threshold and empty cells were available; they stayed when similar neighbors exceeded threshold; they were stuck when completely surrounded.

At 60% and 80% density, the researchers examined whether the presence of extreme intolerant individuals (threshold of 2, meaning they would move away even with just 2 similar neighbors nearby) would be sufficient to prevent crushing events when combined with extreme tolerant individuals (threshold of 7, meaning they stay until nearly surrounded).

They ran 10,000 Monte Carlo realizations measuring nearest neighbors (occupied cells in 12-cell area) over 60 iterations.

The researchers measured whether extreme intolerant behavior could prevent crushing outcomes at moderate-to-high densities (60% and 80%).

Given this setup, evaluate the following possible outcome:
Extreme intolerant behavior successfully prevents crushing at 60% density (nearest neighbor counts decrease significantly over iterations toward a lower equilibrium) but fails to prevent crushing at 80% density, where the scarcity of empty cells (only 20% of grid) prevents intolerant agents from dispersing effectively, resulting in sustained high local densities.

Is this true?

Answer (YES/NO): NO